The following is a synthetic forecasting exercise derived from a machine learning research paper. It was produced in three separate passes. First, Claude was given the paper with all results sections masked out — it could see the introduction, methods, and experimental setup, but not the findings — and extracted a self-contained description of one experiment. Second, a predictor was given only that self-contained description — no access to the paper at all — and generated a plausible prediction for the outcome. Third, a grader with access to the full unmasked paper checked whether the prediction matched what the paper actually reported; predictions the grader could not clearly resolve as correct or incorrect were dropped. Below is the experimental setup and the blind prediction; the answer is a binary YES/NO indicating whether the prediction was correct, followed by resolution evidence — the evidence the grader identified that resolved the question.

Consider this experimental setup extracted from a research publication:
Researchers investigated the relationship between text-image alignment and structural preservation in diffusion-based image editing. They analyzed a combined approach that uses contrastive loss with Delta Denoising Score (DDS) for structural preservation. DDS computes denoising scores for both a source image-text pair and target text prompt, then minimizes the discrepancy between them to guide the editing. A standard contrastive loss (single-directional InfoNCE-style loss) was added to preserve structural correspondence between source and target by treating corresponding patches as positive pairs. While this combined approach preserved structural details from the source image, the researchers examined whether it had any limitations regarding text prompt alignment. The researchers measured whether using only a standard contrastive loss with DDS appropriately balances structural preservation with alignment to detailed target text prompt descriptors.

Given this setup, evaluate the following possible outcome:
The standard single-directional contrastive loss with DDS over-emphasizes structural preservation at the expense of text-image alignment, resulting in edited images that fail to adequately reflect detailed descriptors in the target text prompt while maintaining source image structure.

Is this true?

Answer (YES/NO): YES